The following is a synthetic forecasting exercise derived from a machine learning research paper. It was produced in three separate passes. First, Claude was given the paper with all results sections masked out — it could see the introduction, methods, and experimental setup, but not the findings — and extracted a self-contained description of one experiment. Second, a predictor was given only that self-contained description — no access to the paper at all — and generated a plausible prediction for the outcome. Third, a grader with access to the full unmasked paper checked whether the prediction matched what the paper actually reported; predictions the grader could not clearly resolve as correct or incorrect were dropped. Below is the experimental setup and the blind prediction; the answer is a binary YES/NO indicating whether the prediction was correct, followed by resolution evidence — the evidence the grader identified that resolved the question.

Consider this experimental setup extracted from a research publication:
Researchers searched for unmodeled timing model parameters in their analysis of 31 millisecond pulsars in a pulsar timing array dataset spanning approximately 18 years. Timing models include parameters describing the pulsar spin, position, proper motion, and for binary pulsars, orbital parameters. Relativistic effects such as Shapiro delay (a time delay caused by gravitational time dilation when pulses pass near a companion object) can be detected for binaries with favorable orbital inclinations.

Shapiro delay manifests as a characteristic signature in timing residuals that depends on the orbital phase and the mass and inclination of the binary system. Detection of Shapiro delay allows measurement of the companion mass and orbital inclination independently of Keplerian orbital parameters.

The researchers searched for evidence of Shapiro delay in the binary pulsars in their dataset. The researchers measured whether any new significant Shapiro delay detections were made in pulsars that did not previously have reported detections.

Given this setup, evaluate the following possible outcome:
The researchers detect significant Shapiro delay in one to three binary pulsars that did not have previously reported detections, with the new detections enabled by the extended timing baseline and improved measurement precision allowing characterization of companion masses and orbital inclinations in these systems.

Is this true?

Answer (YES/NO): NO